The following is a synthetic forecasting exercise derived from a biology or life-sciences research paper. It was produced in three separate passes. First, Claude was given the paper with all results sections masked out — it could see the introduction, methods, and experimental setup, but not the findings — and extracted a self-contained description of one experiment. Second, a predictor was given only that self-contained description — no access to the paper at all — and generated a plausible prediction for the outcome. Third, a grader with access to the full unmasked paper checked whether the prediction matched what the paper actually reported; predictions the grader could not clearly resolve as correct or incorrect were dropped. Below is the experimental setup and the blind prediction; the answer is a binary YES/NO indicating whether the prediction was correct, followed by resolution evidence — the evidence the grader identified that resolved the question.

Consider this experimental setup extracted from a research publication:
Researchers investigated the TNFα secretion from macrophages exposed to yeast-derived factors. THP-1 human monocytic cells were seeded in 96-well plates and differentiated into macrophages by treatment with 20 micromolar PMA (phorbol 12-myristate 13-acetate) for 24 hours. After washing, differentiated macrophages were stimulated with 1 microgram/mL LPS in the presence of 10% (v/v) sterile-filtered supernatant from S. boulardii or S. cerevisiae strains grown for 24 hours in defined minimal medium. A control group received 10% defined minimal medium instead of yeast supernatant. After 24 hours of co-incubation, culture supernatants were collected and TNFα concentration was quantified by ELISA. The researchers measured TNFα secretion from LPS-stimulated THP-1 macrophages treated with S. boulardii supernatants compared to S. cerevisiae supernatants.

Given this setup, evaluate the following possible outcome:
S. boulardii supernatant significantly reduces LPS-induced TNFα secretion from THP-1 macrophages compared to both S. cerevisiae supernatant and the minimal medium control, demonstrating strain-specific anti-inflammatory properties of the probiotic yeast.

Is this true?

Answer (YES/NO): YES